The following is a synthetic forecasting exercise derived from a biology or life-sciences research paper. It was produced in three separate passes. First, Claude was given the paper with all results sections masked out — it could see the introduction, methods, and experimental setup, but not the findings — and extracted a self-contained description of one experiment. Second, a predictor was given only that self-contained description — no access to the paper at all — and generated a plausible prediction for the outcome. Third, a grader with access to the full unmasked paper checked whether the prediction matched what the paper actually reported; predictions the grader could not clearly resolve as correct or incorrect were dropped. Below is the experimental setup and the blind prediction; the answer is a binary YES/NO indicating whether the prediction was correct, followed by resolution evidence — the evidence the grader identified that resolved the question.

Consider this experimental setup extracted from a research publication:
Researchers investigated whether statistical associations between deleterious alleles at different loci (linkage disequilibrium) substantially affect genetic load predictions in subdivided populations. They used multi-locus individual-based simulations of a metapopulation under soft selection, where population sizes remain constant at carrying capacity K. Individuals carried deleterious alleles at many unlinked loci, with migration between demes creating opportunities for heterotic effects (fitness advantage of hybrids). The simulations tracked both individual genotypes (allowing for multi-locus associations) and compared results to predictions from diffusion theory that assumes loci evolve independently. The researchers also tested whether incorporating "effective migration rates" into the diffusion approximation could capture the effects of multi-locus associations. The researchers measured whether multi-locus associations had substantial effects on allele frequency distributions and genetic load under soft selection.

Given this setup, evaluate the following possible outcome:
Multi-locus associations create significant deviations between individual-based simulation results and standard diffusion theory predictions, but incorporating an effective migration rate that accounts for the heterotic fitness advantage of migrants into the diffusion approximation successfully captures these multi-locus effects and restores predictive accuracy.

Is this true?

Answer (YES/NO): YES